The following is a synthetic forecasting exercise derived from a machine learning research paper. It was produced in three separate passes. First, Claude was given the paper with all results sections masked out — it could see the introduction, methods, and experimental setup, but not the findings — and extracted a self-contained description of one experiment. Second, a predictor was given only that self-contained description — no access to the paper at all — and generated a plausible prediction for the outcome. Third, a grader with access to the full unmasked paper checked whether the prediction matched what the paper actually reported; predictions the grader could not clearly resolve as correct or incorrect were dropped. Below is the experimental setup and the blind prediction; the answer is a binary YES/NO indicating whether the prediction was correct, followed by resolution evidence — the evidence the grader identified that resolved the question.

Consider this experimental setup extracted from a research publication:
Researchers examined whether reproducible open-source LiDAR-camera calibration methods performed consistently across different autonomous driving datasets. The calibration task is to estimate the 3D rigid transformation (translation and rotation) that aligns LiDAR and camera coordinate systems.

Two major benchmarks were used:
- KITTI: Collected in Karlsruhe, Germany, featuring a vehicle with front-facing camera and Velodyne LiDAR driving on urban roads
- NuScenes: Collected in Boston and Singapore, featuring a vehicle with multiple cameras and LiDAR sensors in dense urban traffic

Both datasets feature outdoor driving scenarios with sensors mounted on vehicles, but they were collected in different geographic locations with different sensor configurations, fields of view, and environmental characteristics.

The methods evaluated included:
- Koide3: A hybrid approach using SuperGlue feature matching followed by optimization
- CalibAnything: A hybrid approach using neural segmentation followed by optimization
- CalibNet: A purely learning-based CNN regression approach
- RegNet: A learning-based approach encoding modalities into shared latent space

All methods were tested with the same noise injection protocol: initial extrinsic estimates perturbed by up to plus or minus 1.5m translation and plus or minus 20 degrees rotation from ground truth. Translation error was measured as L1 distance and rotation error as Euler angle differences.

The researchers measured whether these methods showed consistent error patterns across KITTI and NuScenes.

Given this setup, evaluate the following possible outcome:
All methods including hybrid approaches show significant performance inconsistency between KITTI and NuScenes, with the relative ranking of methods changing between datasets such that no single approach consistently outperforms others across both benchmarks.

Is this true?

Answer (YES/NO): NO